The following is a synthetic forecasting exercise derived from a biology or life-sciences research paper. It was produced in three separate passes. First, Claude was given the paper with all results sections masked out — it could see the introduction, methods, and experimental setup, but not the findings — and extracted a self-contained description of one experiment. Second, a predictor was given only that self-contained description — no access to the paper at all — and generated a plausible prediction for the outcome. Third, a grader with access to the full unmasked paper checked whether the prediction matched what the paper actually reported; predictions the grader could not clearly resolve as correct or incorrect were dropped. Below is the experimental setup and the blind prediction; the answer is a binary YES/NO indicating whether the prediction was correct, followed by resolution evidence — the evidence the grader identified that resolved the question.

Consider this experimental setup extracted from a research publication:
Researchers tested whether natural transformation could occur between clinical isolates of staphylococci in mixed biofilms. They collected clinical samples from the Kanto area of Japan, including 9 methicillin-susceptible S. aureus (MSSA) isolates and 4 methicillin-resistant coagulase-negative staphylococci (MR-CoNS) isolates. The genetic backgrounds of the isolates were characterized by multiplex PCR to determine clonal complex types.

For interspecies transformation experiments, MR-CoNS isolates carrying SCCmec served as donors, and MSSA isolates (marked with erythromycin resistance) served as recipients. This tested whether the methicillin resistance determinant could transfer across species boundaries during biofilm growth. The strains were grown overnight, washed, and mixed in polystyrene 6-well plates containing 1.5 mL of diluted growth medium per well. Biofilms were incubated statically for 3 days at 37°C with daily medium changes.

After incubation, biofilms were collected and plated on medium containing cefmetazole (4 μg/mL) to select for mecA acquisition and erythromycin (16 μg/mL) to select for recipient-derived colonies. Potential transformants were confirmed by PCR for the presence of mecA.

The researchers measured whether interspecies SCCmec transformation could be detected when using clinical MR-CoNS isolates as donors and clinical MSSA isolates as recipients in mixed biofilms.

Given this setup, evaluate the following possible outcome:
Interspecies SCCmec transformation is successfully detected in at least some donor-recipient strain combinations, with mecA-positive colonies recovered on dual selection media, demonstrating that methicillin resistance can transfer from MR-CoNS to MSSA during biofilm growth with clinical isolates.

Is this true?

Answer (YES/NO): YES